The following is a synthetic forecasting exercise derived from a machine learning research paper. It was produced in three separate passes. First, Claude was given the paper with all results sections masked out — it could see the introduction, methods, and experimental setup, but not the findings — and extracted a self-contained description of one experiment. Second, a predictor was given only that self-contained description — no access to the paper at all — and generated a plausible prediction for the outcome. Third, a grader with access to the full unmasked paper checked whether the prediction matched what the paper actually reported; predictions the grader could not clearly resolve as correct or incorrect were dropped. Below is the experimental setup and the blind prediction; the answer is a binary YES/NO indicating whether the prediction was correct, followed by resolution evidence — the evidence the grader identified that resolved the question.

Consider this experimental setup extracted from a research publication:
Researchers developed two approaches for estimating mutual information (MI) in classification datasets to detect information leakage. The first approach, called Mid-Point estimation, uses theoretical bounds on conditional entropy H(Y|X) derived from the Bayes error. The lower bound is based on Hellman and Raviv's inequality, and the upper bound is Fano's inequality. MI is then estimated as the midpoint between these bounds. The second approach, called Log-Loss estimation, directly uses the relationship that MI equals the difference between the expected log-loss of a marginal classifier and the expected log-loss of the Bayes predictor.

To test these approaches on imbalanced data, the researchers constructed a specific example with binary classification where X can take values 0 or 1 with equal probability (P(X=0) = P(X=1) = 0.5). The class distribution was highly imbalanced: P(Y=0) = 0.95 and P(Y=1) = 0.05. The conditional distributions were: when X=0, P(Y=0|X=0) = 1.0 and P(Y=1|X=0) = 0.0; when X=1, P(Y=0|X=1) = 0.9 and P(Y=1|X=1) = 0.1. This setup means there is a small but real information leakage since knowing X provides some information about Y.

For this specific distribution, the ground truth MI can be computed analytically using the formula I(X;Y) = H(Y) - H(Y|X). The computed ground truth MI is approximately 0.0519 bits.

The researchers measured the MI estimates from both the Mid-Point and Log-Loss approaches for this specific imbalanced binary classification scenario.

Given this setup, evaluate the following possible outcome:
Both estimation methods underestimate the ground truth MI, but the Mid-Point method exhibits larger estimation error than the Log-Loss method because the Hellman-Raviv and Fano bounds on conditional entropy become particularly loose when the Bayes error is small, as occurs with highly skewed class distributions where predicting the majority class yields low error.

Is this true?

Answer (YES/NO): NO